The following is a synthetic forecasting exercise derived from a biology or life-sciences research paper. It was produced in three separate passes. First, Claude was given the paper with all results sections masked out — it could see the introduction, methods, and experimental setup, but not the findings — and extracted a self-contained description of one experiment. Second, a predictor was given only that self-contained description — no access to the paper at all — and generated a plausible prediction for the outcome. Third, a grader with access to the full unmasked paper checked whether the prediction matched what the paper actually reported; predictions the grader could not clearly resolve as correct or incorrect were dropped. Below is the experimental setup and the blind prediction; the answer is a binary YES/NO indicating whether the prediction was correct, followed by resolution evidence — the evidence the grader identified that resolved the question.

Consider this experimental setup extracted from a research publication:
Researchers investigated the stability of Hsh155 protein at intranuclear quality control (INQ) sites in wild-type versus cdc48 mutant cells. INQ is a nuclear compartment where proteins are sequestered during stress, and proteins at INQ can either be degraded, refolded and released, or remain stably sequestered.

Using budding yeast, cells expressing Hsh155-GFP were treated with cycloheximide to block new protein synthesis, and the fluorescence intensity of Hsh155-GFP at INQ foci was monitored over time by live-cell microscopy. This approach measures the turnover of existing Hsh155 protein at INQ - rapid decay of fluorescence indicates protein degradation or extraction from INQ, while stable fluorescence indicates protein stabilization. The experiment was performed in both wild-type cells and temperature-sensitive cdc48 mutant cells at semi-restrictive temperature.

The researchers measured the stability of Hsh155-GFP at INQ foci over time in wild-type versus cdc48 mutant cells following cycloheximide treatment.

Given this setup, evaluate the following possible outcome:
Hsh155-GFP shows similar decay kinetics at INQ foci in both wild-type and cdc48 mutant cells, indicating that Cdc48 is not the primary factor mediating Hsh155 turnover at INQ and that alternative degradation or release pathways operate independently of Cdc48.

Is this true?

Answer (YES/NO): NO